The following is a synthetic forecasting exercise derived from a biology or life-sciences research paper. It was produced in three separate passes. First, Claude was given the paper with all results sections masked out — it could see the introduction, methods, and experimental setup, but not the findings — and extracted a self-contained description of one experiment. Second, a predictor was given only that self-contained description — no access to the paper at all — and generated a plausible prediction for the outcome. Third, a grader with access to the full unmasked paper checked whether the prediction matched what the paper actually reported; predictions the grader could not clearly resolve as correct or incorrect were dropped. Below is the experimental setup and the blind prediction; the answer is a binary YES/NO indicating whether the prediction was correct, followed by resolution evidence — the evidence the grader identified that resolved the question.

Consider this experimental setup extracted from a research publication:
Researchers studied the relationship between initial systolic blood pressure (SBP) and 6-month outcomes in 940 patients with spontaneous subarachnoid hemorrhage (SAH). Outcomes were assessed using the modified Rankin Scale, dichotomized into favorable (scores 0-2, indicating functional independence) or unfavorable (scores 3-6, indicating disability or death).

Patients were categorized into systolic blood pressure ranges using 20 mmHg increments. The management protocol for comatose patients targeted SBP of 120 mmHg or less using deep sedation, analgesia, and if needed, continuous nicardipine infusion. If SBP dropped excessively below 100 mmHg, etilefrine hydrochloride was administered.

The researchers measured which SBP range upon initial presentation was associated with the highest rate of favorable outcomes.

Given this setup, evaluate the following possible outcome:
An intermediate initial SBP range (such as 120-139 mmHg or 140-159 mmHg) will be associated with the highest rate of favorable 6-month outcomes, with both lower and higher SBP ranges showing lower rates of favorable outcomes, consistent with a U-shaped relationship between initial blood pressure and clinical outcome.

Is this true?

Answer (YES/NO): NO